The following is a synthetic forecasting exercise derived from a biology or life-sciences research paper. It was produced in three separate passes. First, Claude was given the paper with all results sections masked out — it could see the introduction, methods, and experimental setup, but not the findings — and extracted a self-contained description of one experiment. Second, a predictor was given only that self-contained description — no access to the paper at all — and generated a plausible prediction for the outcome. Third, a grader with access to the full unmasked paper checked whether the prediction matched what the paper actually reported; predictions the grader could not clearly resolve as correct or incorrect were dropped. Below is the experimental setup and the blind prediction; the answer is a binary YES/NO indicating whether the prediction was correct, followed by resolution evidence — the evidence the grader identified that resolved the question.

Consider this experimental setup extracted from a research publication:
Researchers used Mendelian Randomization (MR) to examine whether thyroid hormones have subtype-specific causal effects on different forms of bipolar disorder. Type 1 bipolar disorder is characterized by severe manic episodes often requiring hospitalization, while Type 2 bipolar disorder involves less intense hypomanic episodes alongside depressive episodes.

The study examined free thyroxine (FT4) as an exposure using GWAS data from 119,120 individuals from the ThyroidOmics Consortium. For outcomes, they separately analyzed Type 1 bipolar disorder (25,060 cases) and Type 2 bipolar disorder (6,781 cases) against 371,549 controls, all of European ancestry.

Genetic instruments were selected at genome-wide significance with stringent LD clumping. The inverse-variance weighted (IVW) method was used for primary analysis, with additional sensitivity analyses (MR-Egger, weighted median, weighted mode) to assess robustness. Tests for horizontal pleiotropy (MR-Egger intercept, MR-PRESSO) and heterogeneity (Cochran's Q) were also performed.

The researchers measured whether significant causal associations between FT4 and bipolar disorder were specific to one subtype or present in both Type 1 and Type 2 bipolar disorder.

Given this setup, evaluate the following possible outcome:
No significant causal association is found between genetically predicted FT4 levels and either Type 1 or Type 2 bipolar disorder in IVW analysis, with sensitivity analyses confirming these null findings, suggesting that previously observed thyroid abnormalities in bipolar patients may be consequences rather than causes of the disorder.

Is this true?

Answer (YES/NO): NO